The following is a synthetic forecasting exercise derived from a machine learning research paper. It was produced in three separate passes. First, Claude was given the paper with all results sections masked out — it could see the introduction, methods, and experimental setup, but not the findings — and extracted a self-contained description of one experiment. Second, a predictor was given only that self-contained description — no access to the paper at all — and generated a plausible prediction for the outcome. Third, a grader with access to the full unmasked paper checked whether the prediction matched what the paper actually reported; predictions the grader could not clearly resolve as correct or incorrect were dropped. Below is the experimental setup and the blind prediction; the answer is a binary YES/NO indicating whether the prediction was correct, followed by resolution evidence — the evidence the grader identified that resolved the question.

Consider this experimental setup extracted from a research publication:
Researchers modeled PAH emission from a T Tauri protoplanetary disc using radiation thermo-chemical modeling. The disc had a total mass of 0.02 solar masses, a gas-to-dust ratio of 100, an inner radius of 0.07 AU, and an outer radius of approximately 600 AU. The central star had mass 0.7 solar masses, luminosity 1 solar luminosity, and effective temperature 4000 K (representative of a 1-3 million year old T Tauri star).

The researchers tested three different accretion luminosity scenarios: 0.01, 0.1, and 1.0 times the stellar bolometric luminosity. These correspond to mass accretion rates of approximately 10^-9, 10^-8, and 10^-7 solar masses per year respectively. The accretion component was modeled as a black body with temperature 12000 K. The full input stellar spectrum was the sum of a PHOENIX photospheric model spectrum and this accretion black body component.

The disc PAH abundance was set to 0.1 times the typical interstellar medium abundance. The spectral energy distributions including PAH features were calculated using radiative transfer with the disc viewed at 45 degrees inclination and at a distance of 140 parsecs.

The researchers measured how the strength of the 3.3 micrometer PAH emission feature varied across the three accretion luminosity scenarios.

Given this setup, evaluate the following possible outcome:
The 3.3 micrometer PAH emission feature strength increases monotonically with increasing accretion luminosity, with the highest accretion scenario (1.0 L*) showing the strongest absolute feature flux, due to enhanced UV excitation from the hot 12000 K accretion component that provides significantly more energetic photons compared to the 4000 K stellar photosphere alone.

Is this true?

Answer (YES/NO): YES